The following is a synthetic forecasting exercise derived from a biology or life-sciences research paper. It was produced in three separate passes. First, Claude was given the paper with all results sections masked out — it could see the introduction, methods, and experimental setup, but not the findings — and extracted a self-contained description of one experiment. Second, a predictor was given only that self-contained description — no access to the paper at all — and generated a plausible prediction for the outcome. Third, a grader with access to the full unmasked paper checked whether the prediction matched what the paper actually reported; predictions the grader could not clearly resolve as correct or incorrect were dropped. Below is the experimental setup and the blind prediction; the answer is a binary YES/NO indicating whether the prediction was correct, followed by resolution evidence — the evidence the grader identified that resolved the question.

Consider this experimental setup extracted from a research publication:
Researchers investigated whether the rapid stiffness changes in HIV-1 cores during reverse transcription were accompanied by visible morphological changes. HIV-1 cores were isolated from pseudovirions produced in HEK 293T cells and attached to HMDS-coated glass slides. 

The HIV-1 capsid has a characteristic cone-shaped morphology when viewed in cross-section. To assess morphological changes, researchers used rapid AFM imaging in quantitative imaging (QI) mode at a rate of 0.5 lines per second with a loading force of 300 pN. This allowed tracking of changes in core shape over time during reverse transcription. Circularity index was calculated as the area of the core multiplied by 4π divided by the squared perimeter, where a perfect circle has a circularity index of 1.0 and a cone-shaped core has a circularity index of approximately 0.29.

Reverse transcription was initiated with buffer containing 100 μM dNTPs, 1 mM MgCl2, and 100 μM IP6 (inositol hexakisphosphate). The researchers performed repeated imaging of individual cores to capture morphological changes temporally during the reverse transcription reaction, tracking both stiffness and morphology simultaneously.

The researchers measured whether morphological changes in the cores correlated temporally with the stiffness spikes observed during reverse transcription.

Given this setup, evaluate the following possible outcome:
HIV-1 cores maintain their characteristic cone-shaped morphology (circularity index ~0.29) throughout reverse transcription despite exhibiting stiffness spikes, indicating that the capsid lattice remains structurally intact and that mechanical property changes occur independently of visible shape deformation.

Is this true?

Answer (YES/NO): NO